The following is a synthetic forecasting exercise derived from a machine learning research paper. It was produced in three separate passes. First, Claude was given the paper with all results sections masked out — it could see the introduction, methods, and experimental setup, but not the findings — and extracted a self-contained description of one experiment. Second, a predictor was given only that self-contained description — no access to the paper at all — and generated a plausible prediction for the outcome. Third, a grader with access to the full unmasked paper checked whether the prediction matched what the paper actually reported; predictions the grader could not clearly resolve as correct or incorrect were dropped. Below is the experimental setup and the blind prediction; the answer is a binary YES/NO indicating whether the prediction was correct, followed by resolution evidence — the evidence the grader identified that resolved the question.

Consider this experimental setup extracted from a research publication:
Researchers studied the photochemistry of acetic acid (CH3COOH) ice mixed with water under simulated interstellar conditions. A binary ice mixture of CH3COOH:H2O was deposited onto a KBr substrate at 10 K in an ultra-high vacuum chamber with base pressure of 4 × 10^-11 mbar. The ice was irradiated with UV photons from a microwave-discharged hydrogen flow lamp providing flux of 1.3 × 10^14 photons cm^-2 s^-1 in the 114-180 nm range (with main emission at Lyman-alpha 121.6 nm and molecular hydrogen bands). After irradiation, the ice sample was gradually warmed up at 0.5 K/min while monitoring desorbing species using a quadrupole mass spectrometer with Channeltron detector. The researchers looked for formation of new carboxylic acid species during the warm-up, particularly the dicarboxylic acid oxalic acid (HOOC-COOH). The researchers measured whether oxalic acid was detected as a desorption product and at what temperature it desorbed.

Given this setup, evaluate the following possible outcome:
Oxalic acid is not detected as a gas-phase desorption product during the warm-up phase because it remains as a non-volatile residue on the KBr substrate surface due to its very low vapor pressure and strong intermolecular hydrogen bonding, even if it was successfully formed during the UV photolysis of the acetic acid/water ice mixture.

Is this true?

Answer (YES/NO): NO